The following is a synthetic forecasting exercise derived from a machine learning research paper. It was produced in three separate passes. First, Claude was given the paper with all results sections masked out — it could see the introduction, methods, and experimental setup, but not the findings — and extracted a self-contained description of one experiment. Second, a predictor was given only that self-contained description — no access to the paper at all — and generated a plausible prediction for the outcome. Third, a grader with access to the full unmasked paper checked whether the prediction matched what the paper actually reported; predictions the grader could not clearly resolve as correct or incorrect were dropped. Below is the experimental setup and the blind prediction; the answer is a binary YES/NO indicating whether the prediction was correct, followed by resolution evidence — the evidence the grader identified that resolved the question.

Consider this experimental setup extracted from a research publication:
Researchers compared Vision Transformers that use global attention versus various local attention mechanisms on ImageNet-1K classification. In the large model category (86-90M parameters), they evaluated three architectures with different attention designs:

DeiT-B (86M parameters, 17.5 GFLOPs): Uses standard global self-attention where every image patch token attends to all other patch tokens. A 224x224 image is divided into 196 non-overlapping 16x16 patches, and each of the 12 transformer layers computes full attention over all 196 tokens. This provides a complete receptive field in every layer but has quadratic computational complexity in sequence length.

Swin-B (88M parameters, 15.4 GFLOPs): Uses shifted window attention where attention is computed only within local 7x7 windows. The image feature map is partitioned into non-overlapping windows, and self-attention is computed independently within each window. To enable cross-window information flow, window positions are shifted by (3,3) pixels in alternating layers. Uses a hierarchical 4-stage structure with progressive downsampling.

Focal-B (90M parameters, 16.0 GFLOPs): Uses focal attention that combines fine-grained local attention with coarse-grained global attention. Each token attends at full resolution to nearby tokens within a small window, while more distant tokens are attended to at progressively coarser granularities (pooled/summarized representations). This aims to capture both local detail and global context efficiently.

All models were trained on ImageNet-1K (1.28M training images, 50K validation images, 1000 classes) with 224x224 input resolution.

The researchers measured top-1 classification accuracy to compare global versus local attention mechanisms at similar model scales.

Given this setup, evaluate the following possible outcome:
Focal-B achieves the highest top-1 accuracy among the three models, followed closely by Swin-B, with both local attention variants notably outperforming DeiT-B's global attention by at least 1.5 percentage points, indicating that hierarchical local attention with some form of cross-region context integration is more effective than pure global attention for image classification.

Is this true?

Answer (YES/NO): YES